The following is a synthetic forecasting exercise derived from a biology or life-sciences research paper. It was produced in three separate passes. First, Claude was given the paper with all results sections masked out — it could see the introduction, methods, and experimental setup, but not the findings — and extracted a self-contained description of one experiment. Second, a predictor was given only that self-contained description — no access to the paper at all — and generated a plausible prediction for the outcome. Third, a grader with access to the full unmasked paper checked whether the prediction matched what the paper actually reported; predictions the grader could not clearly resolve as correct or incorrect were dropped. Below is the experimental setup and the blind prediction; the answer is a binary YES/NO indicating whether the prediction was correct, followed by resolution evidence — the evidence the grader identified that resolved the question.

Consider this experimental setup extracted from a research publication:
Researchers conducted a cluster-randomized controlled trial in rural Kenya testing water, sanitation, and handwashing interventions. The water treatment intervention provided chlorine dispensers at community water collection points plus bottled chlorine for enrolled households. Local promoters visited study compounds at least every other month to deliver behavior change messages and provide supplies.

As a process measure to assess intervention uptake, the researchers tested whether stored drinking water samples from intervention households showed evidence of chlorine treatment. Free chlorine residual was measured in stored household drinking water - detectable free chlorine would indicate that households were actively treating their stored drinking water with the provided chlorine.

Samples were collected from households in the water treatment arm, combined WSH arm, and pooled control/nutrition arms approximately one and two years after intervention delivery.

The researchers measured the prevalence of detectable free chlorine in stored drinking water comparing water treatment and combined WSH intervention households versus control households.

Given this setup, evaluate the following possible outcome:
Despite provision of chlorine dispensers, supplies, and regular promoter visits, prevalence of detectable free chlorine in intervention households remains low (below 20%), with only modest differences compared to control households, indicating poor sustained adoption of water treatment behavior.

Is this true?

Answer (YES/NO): NO